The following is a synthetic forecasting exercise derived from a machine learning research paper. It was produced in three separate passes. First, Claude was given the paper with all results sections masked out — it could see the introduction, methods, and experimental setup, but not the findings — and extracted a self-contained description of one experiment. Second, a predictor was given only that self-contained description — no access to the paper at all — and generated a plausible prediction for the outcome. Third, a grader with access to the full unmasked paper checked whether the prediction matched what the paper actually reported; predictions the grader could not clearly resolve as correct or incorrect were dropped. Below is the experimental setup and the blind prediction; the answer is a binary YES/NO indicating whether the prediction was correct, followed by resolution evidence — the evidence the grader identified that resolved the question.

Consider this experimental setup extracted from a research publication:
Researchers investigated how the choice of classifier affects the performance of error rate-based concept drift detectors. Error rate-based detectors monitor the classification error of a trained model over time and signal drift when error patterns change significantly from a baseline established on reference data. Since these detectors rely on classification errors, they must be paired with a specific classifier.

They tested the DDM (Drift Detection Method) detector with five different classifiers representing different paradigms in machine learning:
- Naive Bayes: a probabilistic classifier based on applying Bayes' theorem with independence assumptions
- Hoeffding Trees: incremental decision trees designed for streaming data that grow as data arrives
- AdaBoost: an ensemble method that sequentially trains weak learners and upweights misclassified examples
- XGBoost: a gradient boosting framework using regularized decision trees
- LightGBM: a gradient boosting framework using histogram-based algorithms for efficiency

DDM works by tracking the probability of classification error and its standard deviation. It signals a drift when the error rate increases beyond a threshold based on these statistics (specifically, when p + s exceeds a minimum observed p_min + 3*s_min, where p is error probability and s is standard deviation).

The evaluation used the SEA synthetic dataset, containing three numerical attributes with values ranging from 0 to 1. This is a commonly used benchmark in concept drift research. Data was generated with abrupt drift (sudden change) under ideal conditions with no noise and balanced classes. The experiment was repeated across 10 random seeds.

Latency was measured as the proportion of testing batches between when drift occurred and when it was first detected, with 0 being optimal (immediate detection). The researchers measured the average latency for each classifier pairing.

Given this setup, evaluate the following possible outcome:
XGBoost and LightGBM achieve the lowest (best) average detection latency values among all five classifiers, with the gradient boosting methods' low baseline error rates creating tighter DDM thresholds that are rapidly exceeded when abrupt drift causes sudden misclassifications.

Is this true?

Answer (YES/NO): NO